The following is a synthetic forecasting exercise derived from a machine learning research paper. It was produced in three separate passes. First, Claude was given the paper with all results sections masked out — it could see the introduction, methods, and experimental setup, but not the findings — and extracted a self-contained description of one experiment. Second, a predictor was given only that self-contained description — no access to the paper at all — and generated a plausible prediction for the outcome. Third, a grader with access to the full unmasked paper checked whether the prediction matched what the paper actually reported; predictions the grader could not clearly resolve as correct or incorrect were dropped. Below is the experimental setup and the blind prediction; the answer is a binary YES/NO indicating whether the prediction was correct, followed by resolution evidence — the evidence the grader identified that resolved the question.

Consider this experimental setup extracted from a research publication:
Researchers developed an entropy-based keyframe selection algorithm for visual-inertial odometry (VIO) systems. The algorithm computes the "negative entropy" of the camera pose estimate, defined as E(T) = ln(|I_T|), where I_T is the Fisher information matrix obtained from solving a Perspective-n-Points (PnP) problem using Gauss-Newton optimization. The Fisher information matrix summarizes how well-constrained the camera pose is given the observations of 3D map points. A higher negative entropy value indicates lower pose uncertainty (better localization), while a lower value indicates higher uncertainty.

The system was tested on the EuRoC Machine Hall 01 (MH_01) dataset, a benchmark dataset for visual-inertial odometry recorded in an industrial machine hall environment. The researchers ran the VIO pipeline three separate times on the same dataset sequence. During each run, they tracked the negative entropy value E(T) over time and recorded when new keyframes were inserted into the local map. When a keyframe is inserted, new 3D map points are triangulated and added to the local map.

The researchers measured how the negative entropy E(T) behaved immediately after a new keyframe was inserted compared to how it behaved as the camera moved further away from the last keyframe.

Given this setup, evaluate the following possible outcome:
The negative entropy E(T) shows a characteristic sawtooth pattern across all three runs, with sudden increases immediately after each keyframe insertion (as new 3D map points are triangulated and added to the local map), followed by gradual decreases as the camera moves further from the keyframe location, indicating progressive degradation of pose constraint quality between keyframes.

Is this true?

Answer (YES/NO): YES